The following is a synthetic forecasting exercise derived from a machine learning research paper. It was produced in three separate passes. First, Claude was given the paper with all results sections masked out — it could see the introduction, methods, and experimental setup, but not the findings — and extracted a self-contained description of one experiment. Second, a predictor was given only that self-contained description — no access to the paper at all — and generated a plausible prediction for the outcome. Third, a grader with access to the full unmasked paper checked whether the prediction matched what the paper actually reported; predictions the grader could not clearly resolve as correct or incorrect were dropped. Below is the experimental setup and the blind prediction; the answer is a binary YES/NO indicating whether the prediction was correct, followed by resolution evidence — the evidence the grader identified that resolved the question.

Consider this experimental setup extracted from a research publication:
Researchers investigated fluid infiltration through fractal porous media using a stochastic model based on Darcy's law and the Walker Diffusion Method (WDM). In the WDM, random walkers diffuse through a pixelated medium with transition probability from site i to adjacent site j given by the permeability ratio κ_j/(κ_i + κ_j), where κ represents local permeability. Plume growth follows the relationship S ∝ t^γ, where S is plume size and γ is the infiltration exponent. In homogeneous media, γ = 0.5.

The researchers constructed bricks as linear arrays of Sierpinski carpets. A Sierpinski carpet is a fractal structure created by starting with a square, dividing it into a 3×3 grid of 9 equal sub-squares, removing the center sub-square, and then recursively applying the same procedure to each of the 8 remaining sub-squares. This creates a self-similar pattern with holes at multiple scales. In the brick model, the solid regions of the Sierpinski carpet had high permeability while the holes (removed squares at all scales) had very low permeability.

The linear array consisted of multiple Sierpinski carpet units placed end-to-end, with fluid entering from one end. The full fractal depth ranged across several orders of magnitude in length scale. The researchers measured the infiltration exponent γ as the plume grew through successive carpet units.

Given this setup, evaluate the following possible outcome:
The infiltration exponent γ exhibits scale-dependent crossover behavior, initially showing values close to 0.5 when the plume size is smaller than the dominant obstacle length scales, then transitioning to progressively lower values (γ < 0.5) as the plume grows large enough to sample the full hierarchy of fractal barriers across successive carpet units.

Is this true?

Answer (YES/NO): NO